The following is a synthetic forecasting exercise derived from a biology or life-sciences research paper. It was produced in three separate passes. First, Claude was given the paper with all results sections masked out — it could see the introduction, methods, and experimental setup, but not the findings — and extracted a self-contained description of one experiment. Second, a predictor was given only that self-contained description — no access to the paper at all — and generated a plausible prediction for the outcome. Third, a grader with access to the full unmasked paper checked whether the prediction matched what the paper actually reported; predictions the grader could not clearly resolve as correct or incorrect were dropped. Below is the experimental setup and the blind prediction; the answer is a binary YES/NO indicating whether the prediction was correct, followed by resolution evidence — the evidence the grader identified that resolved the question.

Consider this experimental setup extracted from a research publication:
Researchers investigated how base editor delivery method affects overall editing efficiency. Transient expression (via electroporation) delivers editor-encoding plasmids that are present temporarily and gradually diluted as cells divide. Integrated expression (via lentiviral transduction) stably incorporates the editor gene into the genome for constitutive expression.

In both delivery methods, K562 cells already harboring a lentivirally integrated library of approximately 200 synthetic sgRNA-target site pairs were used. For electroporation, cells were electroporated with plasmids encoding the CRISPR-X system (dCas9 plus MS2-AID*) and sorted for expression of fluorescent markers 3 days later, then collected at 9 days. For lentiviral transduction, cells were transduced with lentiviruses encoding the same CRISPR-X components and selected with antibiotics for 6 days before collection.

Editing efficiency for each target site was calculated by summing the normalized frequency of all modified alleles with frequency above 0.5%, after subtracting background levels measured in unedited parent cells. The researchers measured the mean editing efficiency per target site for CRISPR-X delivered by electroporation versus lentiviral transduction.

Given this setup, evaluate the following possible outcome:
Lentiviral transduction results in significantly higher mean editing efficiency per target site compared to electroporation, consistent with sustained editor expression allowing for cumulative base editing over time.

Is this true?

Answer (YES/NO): YES